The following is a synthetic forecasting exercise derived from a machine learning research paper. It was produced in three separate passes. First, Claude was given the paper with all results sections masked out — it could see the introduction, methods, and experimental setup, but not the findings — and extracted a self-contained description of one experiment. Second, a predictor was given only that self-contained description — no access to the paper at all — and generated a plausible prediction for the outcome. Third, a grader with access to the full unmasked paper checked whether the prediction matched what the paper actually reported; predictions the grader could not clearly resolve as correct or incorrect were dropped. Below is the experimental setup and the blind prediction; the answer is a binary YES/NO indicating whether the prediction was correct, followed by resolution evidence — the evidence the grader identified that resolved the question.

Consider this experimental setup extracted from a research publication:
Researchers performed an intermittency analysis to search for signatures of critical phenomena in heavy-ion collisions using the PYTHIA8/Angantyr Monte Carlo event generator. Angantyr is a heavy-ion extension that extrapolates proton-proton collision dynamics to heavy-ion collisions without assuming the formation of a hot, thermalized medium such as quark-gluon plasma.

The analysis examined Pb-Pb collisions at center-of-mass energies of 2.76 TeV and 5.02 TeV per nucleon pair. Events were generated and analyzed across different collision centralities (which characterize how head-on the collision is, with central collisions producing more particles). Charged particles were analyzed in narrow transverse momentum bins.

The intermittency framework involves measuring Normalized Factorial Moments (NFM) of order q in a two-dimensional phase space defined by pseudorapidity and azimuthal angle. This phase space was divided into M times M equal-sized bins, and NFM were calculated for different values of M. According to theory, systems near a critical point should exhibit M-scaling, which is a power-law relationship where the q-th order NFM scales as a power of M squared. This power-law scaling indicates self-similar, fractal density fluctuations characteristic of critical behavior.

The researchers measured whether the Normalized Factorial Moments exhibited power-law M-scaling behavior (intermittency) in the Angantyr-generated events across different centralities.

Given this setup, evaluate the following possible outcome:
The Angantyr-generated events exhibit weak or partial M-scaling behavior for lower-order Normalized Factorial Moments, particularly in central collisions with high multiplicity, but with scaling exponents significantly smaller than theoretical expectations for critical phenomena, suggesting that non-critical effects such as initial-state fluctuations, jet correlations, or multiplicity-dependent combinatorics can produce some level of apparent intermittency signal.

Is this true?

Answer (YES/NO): NO